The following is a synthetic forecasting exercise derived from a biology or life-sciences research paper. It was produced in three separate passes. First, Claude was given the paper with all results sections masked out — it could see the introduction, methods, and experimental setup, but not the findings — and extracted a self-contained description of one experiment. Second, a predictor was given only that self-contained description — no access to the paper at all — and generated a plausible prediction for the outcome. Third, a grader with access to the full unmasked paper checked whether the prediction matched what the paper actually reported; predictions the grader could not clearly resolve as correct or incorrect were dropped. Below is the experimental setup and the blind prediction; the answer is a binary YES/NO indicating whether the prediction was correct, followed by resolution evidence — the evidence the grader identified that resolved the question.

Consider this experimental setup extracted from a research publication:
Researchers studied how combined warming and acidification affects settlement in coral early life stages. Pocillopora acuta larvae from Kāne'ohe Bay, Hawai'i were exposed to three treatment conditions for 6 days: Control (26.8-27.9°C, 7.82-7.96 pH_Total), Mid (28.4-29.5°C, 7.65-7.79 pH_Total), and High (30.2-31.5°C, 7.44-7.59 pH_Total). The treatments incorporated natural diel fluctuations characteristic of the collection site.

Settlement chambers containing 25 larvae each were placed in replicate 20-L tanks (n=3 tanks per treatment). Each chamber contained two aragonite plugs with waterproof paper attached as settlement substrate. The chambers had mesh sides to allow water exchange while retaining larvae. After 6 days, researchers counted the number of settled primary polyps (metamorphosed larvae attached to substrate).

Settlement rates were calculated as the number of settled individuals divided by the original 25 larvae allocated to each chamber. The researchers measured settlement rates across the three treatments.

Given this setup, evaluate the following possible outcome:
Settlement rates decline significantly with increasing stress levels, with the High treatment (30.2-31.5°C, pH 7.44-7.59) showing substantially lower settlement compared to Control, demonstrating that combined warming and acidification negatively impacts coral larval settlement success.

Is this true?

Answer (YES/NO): NO